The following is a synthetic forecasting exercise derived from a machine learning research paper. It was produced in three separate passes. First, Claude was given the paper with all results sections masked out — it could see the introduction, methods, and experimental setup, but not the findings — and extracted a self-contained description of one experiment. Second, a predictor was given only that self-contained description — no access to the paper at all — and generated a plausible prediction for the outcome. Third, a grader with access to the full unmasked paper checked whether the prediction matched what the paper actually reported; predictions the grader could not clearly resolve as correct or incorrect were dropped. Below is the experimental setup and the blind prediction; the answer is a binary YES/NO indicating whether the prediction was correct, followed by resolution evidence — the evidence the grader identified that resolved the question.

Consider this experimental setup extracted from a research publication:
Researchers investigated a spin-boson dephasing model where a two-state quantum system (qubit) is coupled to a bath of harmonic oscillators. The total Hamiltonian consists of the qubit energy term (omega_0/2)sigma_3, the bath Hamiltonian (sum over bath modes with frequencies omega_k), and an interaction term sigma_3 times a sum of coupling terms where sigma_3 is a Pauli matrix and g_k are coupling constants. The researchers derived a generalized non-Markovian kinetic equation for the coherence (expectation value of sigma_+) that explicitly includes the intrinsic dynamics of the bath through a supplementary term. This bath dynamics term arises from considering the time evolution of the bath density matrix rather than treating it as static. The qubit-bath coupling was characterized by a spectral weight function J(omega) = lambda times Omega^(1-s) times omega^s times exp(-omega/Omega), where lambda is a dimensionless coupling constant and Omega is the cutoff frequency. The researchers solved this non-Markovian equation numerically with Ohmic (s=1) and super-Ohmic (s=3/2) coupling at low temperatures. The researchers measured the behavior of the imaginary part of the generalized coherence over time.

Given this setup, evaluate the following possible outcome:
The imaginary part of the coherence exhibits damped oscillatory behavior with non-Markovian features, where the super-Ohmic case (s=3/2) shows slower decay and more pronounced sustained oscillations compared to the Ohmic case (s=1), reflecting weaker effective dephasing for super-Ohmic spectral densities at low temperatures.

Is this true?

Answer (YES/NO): NO